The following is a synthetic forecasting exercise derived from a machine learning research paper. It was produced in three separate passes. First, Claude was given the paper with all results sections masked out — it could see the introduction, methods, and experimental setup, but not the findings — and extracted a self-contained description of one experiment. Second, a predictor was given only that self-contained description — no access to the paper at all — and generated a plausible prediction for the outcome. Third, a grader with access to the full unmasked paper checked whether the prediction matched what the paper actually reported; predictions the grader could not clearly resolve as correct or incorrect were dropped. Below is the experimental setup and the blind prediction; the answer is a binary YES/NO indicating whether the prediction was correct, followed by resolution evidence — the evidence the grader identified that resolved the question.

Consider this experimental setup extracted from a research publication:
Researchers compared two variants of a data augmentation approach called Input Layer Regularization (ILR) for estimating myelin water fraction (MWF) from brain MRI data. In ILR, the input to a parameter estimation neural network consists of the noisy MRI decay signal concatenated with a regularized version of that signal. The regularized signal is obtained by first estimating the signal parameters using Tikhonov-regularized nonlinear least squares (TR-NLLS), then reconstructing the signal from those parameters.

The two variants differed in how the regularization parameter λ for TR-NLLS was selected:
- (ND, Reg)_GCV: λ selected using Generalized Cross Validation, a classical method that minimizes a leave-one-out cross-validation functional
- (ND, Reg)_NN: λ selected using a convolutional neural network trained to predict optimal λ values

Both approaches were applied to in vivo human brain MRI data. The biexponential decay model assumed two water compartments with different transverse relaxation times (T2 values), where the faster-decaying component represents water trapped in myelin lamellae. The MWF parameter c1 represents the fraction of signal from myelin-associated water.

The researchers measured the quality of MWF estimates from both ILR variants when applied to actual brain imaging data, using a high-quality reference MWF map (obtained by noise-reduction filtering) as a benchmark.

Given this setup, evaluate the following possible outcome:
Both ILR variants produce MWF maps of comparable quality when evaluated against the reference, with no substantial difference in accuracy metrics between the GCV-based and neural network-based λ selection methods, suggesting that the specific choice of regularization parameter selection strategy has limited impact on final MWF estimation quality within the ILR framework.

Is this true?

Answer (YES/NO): NO